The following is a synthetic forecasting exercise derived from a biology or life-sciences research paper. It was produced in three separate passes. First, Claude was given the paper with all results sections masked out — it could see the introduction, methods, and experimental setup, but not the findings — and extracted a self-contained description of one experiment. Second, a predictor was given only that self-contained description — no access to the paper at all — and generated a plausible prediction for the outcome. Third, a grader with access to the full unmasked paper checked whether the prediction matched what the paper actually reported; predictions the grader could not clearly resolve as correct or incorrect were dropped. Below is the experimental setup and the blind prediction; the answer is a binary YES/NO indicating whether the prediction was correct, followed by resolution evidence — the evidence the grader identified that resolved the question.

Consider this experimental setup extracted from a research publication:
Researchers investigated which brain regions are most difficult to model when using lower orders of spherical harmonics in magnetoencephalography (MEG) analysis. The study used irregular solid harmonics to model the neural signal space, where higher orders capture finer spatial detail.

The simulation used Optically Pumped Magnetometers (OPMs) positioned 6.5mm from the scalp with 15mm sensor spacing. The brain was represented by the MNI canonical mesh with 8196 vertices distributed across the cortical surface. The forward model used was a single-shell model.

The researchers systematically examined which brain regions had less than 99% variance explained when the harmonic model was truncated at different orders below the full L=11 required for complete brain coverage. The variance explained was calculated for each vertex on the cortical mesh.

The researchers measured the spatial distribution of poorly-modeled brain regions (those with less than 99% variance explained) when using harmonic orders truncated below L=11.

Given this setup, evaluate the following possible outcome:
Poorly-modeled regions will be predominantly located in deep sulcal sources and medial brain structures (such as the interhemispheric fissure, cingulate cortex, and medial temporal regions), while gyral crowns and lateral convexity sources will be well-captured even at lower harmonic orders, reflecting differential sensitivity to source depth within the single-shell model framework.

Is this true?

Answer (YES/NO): NO